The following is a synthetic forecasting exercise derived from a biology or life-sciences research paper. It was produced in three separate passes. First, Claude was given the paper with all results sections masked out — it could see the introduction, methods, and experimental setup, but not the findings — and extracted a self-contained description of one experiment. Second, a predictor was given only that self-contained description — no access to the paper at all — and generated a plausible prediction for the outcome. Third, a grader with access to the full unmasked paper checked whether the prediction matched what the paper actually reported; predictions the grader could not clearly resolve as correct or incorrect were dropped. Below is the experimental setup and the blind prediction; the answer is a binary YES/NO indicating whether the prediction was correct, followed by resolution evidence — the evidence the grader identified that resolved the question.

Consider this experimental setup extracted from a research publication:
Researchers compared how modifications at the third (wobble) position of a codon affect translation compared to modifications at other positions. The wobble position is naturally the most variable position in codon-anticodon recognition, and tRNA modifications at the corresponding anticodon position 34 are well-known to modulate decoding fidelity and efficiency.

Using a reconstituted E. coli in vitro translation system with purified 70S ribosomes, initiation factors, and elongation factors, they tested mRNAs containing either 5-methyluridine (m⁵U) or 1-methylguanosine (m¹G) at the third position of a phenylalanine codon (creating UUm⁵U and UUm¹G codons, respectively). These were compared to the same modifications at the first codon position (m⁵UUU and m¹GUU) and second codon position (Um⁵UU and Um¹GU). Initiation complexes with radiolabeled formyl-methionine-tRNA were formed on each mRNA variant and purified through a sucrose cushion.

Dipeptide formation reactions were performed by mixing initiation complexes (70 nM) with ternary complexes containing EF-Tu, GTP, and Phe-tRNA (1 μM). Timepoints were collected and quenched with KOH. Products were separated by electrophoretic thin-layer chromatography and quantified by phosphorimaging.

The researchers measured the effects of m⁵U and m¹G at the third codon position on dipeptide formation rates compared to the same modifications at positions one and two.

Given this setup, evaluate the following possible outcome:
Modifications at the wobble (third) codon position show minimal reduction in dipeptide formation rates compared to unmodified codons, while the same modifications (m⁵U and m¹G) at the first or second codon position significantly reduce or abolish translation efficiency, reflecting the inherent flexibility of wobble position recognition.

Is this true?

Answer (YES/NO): NO